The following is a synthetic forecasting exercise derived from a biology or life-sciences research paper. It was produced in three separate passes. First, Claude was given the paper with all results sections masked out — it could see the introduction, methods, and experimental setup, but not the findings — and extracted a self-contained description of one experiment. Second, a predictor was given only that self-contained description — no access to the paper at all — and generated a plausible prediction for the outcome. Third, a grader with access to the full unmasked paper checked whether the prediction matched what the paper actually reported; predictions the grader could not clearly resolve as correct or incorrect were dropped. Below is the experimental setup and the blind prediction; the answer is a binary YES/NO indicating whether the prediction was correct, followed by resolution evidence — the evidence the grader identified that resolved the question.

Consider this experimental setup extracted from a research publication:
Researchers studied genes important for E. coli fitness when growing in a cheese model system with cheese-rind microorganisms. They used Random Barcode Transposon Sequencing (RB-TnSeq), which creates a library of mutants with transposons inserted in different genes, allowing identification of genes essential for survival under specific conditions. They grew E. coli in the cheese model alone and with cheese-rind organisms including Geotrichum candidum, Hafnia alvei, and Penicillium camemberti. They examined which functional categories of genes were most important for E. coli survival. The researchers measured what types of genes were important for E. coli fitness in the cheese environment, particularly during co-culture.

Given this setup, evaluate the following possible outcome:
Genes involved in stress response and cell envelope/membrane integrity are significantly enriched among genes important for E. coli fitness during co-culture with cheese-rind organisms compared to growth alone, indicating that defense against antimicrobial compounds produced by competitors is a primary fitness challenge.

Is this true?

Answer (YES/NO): NO